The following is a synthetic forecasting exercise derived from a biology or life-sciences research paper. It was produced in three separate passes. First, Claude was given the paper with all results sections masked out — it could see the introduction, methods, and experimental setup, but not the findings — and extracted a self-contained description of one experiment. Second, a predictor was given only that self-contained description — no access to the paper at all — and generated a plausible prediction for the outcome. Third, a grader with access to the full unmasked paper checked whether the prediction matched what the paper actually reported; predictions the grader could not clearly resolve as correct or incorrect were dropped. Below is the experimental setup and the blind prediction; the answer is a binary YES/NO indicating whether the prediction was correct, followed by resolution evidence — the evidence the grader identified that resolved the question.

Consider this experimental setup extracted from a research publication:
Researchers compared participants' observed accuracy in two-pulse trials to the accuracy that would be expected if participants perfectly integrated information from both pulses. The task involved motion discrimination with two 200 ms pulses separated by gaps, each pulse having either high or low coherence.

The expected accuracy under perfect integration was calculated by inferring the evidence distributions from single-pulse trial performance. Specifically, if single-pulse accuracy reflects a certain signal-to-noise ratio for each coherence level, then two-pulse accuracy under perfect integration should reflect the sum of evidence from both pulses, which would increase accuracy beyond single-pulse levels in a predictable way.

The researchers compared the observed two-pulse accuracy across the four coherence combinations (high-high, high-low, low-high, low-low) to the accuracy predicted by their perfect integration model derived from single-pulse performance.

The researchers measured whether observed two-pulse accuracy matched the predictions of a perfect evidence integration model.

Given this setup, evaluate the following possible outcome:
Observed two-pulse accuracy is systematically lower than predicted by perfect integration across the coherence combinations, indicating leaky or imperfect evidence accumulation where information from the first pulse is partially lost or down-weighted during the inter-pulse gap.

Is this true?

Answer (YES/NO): NO